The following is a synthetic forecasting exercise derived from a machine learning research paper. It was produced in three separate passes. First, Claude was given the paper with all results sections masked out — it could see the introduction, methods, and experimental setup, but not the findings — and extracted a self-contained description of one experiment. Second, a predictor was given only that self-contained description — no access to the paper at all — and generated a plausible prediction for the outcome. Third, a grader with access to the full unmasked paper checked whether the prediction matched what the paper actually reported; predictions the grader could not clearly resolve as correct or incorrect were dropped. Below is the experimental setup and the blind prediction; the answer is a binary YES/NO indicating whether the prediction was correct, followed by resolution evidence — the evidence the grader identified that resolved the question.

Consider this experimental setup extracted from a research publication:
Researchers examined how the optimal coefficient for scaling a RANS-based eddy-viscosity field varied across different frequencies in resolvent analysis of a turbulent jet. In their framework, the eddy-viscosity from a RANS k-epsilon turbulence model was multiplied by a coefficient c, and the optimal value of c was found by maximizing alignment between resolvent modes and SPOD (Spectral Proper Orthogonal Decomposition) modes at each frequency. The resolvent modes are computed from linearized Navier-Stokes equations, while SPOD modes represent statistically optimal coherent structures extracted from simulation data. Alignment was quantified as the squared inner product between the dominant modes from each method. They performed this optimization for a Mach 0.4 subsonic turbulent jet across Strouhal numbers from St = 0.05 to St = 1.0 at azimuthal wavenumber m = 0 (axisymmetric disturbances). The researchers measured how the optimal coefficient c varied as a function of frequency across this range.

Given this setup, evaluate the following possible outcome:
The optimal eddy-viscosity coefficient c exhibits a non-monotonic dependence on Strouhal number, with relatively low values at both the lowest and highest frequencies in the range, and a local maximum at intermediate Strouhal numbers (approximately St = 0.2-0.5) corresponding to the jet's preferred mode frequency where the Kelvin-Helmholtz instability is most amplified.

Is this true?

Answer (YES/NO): NO